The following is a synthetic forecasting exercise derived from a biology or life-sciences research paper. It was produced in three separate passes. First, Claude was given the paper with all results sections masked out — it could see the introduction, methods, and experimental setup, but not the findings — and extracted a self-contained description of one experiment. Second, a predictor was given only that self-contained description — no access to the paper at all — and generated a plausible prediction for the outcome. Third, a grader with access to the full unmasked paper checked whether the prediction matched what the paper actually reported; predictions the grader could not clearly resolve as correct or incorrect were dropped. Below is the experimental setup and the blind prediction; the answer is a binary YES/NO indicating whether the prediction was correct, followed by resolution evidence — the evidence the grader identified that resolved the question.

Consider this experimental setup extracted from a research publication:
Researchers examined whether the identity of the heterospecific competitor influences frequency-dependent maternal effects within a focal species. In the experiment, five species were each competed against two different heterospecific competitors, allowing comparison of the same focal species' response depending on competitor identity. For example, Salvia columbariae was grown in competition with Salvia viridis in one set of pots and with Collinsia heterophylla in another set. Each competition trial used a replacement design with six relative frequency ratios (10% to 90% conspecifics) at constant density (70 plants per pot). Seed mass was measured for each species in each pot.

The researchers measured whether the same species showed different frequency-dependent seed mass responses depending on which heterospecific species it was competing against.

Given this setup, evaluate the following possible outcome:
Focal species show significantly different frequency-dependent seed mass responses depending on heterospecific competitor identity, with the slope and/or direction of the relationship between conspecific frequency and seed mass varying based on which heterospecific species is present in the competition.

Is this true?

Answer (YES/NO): YES